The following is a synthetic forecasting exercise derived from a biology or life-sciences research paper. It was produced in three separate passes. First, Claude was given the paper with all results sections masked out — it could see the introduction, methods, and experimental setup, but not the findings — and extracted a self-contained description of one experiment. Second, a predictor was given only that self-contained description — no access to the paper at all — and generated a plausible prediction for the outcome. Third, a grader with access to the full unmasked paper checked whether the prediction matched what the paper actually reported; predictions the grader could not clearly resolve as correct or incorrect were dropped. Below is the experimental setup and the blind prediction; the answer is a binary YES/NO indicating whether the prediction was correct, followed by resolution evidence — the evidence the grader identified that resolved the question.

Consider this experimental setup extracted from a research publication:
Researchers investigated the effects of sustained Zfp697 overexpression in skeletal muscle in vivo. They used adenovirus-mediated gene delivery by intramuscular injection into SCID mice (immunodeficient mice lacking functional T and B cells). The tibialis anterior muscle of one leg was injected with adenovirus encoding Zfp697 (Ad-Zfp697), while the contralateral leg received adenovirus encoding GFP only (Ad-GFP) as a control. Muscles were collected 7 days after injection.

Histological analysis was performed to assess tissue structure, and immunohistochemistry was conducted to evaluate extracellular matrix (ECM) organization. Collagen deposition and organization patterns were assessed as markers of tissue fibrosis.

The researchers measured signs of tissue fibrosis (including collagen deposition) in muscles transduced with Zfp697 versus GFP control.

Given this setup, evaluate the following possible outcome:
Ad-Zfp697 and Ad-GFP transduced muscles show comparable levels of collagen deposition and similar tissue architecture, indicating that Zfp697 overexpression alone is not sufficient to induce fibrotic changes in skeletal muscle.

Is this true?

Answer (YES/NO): NO